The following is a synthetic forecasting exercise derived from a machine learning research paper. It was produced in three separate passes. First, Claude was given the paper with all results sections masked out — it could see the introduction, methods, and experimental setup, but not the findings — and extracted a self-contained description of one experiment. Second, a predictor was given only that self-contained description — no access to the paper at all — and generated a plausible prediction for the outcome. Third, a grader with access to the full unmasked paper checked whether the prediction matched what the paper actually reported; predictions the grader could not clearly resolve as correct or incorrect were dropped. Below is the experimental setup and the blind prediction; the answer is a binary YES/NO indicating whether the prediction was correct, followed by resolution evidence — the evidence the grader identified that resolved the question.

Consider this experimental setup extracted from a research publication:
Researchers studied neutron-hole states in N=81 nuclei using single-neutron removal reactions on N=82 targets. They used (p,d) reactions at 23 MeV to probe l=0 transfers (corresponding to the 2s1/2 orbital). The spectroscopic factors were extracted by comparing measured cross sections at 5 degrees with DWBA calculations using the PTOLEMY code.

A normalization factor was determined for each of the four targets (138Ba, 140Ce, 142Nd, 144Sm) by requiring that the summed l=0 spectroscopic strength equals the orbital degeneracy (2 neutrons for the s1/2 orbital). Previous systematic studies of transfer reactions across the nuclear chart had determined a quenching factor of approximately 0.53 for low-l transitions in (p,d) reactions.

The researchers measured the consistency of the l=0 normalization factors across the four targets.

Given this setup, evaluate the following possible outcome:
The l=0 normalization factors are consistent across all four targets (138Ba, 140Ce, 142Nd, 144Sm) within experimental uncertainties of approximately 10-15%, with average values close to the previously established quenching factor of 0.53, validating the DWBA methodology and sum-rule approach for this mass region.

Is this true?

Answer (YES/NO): YES